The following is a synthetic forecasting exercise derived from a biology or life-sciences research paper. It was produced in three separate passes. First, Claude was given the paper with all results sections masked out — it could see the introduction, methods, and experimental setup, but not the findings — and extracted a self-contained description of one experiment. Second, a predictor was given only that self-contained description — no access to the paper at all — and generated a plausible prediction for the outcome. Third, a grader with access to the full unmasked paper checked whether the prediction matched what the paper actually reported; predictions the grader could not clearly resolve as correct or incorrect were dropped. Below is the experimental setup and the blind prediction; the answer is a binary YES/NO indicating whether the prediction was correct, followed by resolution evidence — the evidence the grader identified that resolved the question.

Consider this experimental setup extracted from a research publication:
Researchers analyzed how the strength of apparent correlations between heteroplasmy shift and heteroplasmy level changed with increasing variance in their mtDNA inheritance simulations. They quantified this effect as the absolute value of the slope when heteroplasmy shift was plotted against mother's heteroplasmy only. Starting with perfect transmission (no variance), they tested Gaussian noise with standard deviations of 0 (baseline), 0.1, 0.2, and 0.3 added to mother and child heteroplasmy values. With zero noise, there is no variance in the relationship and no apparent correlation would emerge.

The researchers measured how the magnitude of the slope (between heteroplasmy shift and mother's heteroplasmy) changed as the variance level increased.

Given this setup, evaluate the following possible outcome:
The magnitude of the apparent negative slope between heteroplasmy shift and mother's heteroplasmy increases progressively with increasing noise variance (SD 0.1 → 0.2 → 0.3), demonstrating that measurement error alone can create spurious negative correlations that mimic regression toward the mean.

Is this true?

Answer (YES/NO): YES